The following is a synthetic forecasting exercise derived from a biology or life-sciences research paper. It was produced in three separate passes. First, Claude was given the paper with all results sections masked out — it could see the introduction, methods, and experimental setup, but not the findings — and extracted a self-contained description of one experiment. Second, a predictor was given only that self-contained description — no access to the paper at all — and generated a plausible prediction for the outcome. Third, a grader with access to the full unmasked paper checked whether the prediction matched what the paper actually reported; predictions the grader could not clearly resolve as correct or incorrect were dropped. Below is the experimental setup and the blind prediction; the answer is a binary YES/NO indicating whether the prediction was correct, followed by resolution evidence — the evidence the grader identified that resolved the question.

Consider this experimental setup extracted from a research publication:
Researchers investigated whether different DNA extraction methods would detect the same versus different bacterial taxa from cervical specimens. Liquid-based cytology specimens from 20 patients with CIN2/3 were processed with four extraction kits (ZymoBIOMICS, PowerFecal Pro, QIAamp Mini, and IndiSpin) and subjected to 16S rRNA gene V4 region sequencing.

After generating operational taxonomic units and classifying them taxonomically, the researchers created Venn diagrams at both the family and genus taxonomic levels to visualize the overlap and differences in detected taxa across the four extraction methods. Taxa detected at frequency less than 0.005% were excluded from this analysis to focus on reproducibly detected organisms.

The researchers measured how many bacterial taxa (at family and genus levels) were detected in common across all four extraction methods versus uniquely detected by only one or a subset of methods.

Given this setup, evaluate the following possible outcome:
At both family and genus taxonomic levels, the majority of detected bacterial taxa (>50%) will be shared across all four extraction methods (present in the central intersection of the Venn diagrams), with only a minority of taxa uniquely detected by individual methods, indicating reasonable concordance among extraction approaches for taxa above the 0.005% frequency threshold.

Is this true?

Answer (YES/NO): YES